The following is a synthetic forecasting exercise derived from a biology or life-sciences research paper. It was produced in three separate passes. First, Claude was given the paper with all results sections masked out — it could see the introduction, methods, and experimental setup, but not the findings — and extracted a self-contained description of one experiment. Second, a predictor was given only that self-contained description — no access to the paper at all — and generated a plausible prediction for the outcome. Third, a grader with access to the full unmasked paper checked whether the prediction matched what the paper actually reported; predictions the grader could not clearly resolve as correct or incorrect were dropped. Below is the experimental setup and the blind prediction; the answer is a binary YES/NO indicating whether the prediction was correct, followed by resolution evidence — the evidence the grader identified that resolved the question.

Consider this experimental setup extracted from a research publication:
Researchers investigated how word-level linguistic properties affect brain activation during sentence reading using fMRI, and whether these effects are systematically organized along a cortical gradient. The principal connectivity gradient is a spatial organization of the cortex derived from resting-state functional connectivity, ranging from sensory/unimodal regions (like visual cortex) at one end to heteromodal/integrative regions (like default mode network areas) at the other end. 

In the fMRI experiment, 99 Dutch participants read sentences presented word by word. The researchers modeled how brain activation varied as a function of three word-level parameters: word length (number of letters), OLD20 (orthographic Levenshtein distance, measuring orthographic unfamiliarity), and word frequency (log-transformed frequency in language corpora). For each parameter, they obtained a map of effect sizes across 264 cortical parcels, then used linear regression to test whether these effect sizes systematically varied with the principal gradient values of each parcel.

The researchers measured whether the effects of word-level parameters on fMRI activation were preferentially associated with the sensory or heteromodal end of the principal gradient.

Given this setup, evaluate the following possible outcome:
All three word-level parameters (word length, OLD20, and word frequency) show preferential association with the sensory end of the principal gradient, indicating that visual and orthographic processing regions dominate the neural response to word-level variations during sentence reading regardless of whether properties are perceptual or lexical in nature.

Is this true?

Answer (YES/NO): YES